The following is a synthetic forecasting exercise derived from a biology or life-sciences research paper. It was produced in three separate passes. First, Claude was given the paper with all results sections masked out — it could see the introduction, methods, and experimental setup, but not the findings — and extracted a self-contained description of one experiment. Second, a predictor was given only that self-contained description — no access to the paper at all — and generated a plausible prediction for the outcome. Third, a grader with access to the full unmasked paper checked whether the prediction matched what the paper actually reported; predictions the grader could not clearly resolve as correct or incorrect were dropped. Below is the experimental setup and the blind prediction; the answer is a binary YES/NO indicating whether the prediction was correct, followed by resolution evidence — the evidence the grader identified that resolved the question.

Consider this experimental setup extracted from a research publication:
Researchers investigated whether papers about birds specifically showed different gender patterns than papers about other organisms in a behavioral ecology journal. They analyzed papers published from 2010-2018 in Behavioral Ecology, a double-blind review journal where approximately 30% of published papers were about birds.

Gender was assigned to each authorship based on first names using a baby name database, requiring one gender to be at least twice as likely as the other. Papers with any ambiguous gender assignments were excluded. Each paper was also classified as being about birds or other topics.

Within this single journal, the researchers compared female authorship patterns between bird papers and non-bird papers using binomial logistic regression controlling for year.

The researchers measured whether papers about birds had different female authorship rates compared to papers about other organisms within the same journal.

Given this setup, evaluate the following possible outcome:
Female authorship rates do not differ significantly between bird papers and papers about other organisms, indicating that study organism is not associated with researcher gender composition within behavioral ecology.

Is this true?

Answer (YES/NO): NO